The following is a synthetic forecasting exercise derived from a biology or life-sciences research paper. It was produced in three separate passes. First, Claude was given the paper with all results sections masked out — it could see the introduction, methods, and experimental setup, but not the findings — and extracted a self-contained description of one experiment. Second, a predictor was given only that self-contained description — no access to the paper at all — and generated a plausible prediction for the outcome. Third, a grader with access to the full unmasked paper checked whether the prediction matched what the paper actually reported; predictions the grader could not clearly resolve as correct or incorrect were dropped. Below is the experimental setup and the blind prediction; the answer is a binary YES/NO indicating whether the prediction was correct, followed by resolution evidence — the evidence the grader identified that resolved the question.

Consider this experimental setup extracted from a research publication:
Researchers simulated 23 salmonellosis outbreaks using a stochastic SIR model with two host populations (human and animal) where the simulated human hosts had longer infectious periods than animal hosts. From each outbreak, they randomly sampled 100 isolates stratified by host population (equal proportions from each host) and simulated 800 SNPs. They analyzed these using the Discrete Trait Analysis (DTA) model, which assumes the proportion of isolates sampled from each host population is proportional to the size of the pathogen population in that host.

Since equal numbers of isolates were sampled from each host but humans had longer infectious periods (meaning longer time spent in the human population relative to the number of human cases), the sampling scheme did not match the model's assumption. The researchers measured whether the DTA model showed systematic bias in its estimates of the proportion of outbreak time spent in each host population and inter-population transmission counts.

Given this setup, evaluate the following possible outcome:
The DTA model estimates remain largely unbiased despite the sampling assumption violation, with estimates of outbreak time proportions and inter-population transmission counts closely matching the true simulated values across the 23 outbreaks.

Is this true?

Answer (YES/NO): NO